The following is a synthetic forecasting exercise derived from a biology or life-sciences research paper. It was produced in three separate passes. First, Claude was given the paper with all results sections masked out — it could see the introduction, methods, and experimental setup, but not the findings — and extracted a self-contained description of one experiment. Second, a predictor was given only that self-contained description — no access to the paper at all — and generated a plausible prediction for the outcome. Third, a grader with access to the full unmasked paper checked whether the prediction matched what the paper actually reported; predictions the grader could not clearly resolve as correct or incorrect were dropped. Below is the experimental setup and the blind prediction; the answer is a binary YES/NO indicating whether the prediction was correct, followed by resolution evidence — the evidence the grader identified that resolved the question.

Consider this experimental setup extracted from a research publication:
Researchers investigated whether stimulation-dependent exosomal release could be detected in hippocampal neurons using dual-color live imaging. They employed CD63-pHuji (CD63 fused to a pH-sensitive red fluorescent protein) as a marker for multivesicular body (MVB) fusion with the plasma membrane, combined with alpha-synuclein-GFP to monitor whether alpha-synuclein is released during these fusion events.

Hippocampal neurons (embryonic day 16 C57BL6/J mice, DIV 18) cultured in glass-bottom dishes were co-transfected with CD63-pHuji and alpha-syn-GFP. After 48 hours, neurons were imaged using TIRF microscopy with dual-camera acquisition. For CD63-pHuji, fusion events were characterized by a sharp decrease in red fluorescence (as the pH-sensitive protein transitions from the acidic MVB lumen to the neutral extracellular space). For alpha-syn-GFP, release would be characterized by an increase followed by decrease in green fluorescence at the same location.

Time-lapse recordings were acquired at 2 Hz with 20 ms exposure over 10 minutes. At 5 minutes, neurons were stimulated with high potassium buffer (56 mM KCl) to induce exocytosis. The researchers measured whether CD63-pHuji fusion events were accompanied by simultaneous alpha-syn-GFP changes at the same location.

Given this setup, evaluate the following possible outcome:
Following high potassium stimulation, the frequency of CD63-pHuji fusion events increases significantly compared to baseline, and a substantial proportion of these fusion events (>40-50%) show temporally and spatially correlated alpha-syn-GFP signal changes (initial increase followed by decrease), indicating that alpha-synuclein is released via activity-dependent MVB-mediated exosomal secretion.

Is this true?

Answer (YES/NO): NO